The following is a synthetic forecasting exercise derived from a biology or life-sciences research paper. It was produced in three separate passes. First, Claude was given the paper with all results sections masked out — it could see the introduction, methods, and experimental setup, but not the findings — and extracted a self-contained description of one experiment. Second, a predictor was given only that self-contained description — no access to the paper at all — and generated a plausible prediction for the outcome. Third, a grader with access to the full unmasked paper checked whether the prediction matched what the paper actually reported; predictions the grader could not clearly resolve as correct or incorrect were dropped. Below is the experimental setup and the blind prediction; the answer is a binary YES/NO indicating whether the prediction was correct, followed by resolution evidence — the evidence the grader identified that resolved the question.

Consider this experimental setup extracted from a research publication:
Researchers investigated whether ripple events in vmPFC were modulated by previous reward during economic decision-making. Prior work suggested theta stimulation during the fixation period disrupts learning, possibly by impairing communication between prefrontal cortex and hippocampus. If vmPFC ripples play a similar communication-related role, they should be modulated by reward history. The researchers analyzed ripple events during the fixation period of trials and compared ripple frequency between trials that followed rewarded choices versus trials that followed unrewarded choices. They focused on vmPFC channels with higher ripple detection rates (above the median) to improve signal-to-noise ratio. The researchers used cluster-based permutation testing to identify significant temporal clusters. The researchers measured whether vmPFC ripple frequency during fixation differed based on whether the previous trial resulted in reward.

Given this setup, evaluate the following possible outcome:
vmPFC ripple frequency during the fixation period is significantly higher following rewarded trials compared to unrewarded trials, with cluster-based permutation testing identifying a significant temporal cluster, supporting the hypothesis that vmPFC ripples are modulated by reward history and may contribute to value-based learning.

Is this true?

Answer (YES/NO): YES